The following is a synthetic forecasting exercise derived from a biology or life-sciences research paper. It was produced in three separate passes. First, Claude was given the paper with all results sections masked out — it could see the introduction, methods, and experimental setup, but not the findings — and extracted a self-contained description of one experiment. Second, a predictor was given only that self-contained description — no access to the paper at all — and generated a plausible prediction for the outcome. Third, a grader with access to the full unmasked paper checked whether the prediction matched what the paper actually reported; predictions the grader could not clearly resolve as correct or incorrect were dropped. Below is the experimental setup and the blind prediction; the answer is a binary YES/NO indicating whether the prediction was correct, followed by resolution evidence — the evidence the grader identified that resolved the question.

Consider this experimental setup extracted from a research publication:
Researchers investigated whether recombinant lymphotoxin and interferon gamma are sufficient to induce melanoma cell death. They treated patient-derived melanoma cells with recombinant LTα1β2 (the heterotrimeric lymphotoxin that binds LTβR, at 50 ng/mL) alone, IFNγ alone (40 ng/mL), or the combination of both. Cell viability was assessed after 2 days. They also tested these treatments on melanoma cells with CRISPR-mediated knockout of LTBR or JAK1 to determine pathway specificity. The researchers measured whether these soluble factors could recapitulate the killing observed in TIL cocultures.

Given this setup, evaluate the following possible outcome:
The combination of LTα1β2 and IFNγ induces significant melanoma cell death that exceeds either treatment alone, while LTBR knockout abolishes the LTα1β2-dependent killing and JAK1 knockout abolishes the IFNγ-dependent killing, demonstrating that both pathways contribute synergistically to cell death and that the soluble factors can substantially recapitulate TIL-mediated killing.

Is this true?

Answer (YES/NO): YES